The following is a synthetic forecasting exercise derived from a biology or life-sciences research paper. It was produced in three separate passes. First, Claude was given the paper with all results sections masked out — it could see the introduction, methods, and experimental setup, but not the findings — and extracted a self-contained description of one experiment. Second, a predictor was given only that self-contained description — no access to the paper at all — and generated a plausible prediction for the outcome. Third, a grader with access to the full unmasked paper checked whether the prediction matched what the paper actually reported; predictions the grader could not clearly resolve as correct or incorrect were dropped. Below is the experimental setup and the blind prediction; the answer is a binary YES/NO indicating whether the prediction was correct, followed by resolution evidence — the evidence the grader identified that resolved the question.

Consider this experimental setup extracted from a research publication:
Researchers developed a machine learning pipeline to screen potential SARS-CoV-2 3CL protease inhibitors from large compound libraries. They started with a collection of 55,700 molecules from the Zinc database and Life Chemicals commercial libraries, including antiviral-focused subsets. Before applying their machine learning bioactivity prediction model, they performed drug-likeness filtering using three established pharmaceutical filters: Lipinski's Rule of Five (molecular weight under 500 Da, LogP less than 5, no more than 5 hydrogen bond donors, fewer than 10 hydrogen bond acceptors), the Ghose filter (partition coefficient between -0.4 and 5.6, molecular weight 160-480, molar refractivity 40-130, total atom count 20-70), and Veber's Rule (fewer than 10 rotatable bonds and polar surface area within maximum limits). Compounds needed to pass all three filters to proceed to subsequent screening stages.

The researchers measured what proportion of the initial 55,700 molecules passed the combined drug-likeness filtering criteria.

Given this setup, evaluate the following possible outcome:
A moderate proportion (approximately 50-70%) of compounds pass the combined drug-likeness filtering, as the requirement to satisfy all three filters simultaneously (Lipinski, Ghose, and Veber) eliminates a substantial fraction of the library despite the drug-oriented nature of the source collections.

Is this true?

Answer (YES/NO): NO